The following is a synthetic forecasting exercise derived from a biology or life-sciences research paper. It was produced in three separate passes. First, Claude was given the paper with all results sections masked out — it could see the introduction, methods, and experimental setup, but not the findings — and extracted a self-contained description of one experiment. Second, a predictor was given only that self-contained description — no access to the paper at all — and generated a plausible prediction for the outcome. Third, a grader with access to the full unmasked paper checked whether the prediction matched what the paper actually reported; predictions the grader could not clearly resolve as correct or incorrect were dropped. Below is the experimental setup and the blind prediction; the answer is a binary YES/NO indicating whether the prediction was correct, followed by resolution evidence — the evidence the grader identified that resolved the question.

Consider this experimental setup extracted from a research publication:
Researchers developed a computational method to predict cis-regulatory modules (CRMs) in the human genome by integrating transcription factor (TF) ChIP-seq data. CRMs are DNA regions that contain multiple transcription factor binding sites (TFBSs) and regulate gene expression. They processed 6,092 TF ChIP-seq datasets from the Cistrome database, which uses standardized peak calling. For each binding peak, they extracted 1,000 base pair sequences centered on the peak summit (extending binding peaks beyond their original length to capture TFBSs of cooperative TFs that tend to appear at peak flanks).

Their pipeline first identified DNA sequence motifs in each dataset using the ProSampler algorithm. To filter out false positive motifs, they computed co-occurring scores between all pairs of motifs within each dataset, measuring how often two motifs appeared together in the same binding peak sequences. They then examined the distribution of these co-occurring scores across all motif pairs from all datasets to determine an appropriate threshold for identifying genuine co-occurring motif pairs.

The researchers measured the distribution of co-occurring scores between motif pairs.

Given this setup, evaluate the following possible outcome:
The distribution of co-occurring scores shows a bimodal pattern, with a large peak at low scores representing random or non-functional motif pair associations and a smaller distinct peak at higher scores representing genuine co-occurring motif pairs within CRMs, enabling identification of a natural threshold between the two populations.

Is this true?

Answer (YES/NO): NO